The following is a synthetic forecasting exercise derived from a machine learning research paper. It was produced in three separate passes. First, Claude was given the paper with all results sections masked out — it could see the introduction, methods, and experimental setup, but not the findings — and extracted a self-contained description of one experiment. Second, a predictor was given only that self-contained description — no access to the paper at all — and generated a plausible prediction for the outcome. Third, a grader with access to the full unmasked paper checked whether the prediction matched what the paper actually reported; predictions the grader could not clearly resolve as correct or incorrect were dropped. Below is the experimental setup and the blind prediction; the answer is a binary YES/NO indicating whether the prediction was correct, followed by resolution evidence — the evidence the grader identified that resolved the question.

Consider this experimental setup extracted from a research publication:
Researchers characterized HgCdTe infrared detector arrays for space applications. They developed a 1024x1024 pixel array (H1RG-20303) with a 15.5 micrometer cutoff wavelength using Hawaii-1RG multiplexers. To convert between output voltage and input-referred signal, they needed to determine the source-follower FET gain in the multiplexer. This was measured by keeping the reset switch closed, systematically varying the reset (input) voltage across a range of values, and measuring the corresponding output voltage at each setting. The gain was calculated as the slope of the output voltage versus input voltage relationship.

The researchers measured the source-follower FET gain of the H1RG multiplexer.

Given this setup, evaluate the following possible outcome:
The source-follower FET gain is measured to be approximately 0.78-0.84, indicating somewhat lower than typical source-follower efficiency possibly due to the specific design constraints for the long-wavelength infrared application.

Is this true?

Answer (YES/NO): NO